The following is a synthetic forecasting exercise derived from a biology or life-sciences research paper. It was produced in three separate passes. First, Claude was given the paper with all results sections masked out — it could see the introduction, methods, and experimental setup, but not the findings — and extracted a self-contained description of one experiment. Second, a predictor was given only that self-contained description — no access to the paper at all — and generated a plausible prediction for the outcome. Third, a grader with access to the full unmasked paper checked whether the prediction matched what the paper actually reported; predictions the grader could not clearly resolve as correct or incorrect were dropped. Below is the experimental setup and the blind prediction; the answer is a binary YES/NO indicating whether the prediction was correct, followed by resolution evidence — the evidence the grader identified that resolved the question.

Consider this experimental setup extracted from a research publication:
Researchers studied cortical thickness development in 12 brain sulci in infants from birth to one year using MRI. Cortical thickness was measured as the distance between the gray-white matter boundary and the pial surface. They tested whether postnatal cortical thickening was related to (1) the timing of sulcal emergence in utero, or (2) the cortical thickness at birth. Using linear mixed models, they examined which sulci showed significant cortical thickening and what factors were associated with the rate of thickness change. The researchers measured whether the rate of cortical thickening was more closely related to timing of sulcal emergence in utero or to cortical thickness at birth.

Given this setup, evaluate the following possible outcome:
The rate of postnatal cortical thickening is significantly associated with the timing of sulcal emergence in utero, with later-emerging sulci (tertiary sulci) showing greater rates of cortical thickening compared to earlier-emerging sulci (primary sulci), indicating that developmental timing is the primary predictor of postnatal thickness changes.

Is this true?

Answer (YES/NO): NO